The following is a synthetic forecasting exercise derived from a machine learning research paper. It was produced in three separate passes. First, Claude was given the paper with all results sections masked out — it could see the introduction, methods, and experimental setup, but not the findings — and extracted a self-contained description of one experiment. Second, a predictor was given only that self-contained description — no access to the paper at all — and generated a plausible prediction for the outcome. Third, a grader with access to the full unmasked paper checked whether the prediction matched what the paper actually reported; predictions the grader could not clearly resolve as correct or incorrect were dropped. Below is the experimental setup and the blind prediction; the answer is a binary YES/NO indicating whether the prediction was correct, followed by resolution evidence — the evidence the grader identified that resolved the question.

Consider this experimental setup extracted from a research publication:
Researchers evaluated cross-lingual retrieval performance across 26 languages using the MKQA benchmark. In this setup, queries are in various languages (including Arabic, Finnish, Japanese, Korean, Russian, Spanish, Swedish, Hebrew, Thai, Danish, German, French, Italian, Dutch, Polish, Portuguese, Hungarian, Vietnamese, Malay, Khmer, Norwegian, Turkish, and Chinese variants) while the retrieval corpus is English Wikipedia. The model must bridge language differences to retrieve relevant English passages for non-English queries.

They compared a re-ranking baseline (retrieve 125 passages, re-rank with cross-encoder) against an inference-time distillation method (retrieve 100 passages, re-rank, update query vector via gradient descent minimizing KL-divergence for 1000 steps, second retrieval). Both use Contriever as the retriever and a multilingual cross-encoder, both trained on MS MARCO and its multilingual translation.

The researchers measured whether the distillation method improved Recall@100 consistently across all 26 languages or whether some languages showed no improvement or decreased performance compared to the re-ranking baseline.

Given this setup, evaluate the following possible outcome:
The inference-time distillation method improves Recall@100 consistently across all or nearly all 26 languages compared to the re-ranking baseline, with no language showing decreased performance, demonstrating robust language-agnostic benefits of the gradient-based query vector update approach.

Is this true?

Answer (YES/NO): YES